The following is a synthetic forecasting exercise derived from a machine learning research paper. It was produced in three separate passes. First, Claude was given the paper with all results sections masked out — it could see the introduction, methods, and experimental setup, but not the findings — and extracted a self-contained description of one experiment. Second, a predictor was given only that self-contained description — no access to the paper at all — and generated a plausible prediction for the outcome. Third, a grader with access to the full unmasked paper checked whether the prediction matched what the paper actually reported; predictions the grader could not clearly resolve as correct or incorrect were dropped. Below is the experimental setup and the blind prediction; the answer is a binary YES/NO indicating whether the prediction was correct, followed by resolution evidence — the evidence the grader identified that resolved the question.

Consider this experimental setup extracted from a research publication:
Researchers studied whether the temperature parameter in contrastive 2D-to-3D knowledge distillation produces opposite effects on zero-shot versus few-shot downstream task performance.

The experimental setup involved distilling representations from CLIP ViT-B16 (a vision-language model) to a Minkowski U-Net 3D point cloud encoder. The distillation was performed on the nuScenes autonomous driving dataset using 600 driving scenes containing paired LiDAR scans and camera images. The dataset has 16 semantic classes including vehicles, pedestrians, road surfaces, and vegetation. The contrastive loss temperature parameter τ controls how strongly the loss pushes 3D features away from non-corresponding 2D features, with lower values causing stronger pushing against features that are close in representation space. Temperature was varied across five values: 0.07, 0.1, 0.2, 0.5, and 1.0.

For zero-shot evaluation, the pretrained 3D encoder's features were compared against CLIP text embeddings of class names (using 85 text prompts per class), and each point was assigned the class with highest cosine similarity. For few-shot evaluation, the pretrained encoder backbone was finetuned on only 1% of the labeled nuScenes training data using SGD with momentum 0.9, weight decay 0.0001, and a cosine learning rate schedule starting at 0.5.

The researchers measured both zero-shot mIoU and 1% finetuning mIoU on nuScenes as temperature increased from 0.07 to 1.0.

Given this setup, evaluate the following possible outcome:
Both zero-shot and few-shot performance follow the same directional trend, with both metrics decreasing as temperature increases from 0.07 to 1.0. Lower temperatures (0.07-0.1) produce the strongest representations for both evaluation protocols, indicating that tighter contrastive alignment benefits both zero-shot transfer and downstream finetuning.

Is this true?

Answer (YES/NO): NO